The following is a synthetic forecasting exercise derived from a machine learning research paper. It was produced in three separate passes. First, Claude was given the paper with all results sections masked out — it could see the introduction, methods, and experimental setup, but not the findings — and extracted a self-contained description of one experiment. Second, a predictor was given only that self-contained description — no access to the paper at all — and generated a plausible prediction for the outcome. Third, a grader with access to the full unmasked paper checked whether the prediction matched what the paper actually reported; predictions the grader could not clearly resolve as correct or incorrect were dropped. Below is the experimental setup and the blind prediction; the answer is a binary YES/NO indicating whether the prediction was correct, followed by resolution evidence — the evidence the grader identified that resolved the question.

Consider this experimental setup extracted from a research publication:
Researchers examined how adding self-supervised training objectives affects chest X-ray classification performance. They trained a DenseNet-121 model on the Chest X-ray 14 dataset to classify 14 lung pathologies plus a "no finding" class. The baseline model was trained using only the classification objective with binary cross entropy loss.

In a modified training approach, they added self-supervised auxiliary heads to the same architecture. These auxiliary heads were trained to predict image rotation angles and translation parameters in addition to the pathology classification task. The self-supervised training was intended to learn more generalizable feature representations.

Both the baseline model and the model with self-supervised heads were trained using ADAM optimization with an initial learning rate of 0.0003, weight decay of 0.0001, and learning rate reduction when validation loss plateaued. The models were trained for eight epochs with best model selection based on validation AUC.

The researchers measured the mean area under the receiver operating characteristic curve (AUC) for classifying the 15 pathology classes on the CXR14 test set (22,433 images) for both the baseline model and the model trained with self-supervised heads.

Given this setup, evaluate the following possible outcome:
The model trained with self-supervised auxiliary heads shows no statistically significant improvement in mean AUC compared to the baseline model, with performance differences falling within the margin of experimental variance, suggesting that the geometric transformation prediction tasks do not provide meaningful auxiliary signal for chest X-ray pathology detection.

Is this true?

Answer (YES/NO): NO